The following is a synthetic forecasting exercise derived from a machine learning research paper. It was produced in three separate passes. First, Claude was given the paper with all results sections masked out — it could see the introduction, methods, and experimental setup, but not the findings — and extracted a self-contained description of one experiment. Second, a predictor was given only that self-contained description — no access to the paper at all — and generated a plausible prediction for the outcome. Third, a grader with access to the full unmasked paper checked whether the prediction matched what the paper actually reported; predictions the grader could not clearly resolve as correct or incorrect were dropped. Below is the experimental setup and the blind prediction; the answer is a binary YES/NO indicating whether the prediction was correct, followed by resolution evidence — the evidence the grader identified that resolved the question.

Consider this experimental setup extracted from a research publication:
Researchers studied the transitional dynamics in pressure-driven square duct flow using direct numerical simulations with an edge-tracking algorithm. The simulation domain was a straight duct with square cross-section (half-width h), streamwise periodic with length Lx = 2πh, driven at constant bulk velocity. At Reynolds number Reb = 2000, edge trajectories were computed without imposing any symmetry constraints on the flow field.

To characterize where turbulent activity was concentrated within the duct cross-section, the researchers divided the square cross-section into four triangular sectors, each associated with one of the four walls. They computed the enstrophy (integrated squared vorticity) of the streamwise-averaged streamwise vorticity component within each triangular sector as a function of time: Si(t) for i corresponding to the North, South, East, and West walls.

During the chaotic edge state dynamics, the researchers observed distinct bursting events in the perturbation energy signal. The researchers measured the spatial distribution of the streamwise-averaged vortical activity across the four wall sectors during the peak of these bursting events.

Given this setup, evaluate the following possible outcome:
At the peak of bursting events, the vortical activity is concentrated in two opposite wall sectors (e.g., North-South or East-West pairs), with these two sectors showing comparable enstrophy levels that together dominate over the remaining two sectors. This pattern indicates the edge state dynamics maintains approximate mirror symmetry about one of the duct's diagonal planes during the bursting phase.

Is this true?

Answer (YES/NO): NO